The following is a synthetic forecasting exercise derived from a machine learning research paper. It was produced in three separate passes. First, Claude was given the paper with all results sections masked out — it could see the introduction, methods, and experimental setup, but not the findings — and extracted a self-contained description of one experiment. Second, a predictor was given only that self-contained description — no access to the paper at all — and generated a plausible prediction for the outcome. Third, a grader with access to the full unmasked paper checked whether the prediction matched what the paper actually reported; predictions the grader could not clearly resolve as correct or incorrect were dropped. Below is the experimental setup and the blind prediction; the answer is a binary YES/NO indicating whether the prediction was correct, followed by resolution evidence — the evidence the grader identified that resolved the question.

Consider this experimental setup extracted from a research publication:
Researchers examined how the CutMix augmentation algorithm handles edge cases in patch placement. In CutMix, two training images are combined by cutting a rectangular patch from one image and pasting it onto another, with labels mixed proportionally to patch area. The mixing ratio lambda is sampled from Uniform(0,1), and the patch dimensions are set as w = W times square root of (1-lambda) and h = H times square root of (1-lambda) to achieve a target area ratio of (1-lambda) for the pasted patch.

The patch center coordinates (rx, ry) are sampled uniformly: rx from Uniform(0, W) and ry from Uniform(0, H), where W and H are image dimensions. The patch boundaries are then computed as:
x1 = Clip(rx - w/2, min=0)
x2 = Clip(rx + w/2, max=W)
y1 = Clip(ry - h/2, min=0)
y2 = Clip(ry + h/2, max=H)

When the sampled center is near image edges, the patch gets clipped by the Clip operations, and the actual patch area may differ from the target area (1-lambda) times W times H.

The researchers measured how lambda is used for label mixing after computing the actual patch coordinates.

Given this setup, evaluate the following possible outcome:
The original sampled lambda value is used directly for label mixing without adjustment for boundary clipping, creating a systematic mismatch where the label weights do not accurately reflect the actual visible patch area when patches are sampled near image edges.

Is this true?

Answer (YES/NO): NO